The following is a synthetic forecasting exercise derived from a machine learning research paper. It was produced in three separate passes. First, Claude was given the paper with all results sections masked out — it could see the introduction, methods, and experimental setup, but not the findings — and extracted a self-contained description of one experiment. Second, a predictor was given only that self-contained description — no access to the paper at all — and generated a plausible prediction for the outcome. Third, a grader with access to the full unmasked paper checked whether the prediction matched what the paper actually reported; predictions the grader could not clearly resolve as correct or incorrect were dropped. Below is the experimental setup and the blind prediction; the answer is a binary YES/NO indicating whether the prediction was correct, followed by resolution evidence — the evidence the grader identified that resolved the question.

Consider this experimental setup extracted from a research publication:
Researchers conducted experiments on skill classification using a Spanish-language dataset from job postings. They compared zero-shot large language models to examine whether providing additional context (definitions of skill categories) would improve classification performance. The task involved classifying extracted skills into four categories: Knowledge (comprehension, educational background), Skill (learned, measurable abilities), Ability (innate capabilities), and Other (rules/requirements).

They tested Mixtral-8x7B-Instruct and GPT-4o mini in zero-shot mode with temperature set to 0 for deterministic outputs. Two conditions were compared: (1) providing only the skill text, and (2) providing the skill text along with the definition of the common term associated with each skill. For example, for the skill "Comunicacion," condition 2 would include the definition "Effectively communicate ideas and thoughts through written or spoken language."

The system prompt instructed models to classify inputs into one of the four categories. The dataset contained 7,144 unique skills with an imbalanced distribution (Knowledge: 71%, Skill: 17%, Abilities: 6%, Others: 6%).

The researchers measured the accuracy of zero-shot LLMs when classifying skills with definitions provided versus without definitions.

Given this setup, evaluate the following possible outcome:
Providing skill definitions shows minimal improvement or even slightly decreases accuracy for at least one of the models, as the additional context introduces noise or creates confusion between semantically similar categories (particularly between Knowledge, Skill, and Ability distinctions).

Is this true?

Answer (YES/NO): YES